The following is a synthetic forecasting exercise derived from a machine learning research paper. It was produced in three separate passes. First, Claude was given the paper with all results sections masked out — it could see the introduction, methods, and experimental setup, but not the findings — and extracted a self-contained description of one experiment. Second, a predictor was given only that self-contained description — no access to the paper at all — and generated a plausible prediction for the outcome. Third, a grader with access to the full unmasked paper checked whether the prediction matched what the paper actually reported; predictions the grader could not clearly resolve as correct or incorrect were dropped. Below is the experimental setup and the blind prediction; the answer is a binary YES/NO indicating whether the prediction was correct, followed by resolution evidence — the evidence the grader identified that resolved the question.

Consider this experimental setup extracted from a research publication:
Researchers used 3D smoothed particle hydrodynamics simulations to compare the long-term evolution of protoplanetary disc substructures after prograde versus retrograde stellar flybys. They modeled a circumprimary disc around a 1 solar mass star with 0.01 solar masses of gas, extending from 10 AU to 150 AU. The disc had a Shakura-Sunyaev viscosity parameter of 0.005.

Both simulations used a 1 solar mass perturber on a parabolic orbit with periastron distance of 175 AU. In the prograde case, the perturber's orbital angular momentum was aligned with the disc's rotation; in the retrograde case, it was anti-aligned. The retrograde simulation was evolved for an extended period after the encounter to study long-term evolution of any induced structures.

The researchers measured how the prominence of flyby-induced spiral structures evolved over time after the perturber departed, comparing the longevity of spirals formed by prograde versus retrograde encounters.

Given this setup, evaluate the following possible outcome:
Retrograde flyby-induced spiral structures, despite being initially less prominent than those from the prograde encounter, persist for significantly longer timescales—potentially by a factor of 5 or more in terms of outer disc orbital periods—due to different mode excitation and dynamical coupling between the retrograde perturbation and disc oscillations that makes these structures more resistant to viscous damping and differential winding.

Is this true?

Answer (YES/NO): YES